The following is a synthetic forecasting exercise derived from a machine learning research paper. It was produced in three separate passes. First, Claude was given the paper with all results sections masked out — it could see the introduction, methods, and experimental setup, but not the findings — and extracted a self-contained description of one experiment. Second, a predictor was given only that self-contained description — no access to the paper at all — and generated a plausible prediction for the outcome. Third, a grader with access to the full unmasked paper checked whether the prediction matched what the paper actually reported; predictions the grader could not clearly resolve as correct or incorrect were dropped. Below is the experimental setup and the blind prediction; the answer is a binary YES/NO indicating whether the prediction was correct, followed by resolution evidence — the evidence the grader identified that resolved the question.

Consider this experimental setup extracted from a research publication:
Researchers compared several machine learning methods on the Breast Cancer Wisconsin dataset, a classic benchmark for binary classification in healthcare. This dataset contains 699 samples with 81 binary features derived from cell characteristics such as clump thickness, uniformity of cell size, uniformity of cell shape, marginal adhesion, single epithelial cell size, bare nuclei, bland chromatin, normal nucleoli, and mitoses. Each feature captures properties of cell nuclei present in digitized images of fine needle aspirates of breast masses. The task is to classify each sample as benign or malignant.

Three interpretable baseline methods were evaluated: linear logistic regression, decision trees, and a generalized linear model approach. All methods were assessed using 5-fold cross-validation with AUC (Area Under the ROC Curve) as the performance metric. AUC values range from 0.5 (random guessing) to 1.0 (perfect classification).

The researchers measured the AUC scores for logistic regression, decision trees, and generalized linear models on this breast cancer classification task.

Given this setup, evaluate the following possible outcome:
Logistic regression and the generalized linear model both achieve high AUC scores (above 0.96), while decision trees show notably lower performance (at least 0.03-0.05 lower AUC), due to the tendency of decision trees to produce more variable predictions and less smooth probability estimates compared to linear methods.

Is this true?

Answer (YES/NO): YES